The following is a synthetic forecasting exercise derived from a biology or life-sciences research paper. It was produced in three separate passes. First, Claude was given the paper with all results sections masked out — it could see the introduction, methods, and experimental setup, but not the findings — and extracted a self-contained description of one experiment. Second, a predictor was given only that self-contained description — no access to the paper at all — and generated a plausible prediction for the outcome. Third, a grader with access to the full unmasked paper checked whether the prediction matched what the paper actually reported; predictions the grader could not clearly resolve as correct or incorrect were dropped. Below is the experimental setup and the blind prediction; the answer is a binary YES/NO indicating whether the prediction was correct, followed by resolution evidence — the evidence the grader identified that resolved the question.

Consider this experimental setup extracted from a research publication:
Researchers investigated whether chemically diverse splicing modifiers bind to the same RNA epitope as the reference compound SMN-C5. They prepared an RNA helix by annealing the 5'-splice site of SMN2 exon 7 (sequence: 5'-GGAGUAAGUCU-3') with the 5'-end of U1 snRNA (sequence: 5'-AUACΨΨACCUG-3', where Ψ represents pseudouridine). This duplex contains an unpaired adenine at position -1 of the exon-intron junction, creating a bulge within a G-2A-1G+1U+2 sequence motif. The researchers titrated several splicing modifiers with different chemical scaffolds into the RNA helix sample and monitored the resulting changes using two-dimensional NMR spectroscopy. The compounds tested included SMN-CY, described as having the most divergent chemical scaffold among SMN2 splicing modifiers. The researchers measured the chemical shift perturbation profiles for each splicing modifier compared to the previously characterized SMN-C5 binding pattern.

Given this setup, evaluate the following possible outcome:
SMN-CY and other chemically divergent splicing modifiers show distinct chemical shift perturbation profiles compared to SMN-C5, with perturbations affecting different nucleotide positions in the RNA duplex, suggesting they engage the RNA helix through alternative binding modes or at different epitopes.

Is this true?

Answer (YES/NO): NO